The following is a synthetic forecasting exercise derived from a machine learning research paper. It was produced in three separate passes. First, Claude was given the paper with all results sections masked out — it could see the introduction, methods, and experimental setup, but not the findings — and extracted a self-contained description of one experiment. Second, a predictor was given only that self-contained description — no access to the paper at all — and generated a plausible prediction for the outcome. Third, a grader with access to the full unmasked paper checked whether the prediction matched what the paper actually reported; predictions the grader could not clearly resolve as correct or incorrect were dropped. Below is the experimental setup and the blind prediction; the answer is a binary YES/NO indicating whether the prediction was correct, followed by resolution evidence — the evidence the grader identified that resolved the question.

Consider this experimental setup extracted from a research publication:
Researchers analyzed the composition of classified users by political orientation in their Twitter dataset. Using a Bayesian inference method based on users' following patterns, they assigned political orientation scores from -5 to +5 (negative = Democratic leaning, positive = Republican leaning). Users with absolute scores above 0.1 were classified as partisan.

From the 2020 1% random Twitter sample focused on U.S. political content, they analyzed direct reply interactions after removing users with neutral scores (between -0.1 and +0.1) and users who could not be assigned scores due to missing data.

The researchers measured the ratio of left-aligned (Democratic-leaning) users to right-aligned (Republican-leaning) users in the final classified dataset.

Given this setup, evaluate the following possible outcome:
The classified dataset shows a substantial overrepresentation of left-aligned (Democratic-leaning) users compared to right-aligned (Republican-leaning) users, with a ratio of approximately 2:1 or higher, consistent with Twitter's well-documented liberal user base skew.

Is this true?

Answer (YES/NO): YES